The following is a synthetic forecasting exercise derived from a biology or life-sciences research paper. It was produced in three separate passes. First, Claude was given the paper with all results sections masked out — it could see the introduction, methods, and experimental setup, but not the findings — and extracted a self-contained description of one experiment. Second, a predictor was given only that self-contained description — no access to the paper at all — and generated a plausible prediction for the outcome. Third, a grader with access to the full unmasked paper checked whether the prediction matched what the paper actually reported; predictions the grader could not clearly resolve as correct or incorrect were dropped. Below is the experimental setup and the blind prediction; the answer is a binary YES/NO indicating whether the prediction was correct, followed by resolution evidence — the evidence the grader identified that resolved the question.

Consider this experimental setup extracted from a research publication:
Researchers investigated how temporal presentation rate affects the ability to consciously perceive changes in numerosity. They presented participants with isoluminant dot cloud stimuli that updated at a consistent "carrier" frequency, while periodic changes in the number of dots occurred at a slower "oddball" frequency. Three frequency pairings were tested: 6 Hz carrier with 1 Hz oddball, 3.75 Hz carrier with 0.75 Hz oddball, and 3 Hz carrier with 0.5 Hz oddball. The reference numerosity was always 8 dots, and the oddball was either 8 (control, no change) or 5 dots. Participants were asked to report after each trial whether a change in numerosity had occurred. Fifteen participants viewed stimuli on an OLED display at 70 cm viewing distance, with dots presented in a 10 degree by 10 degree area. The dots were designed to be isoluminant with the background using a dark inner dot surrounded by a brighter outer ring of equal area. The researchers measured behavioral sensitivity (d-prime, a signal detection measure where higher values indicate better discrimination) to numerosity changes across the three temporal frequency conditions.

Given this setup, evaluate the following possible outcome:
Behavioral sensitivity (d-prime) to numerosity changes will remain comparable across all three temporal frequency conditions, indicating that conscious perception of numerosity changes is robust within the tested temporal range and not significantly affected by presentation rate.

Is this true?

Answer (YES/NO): NO